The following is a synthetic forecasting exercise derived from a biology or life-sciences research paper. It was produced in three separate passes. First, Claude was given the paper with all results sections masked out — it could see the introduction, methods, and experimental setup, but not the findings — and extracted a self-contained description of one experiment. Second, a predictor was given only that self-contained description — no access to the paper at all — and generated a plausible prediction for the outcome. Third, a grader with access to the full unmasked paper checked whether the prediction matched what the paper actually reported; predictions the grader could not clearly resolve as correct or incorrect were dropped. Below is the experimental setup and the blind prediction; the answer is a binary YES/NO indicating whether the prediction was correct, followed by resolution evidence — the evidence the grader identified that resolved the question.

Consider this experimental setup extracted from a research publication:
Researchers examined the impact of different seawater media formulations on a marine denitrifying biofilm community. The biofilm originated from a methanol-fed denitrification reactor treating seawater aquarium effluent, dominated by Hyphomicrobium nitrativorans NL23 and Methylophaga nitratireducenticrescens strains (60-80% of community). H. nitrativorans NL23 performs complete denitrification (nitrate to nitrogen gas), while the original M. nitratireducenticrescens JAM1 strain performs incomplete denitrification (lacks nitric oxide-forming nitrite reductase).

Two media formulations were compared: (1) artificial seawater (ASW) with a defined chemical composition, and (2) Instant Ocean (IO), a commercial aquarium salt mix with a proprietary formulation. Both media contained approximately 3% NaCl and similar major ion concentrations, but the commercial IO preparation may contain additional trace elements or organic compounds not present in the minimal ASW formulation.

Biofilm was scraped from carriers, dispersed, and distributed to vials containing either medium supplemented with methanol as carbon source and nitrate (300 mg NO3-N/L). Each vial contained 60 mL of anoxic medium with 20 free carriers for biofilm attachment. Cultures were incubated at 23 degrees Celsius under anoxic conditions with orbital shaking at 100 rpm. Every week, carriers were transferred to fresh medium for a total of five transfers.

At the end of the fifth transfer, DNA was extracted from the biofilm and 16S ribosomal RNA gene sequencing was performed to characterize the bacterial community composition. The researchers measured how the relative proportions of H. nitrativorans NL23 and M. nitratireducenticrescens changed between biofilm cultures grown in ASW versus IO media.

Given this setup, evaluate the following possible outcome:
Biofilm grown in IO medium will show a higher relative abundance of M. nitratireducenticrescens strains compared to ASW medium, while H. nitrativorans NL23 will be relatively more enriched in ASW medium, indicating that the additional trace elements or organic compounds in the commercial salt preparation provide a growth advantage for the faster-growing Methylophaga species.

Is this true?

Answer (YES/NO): NO